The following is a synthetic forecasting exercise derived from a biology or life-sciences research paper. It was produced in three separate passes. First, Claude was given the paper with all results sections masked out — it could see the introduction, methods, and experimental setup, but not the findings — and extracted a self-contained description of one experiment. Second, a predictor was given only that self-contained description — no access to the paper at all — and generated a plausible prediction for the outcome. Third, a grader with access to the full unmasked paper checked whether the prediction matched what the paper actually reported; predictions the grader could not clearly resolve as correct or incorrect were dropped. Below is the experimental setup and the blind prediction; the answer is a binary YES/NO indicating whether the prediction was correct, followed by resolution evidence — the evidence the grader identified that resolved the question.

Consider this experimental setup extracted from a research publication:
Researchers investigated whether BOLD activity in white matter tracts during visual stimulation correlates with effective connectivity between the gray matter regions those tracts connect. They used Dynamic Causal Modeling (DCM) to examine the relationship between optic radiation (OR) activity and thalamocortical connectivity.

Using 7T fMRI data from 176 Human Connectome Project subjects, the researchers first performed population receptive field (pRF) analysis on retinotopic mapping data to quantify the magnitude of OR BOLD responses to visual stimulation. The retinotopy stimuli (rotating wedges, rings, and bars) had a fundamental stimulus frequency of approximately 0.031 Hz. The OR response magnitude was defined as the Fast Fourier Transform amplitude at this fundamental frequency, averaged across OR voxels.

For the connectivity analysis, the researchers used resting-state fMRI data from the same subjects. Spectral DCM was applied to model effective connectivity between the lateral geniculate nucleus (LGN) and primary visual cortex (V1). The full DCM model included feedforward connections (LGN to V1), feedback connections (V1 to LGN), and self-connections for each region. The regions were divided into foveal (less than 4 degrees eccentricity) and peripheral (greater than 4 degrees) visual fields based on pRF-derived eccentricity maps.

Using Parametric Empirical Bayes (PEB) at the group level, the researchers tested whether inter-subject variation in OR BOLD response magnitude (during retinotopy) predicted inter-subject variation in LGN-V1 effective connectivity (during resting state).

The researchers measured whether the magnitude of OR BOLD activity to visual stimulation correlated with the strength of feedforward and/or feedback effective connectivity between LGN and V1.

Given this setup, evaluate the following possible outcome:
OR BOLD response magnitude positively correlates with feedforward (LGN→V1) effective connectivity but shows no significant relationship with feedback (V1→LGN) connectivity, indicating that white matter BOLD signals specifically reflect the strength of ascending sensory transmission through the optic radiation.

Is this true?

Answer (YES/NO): NO